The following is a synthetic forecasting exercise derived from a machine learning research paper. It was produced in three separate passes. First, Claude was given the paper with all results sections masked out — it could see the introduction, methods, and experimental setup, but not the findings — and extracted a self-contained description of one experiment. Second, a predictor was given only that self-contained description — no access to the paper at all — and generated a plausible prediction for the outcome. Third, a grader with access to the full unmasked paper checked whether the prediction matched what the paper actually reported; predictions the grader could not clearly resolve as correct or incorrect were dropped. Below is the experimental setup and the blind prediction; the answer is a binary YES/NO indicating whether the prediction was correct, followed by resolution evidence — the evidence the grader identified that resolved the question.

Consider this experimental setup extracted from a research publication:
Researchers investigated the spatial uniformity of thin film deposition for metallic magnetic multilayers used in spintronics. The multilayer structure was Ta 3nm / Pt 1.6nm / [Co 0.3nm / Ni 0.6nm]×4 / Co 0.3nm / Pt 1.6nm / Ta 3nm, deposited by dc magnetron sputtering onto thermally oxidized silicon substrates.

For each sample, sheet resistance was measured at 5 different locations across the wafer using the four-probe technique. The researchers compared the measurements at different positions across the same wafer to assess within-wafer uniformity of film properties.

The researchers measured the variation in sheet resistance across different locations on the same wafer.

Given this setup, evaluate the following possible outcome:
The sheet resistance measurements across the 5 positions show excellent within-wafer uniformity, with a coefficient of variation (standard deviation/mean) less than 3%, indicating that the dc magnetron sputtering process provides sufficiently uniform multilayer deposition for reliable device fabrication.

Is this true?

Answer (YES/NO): YES